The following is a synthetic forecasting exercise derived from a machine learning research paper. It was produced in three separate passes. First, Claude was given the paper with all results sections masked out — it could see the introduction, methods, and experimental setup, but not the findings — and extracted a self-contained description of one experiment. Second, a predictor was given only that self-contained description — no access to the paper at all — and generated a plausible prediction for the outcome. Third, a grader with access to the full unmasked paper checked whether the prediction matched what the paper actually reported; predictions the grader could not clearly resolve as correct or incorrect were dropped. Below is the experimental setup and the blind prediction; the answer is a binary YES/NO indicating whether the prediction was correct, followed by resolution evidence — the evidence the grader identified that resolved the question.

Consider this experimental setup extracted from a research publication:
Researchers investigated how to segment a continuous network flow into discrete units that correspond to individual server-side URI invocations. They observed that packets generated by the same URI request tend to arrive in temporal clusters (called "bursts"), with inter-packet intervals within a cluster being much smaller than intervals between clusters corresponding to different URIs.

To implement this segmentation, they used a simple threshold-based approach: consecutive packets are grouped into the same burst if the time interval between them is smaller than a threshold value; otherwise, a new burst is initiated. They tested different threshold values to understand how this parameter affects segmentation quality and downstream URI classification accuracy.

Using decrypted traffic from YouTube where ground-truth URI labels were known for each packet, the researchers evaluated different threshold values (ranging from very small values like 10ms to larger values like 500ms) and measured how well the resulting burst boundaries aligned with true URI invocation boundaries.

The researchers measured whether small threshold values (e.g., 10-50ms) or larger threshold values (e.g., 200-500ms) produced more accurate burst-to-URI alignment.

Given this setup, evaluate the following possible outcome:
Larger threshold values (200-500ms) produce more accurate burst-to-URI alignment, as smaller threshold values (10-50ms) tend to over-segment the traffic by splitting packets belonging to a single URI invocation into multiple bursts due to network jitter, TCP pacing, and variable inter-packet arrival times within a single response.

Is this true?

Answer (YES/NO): YES